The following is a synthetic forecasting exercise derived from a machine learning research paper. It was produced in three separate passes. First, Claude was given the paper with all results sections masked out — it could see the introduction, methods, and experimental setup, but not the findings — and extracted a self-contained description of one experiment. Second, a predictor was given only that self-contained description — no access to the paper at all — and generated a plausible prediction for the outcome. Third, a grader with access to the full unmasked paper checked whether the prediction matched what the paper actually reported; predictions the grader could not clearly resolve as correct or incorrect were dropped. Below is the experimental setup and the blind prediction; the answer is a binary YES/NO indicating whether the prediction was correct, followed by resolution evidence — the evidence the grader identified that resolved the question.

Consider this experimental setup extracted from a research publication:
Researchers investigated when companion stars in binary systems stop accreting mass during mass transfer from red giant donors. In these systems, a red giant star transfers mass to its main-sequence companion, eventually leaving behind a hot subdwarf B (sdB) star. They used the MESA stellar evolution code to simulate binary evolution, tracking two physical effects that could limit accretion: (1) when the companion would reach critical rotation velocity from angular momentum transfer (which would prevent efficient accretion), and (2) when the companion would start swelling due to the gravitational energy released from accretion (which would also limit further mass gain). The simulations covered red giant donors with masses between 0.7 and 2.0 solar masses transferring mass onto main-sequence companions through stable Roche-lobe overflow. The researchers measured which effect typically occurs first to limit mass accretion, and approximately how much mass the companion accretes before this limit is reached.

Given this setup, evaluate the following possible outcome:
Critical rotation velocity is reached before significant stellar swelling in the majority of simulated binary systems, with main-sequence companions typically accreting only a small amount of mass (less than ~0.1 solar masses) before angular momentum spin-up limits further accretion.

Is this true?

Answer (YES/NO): YES